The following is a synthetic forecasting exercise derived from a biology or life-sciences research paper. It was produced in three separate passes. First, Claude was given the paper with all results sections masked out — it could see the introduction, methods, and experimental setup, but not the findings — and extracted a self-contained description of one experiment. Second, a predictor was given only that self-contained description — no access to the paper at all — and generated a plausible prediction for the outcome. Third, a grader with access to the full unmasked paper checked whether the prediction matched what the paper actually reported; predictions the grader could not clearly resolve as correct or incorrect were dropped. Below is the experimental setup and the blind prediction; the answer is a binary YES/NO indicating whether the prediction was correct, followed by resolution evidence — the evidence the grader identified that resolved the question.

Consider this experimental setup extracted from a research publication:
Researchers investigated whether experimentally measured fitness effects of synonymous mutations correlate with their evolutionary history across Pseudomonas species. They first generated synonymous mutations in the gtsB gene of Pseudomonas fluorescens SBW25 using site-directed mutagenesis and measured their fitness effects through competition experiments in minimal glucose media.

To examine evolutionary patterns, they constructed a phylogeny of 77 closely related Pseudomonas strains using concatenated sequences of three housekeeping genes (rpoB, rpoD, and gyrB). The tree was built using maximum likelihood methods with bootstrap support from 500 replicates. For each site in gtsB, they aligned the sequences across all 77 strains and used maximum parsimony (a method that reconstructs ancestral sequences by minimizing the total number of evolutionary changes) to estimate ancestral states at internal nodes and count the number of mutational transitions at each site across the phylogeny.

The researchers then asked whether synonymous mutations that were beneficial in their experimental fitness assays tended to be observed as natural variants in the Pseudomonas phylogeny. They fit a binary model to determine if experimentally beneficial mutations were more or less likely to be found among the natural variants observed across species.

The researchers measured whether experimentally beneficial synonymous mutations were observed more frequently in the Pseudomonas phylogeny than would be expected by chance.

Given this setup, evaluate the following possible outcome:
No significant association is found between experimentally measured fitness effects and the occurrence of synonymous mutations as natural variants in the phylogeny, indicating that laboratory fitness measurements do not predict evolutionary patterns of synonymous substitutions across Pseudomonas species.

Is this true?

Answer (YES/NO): NO